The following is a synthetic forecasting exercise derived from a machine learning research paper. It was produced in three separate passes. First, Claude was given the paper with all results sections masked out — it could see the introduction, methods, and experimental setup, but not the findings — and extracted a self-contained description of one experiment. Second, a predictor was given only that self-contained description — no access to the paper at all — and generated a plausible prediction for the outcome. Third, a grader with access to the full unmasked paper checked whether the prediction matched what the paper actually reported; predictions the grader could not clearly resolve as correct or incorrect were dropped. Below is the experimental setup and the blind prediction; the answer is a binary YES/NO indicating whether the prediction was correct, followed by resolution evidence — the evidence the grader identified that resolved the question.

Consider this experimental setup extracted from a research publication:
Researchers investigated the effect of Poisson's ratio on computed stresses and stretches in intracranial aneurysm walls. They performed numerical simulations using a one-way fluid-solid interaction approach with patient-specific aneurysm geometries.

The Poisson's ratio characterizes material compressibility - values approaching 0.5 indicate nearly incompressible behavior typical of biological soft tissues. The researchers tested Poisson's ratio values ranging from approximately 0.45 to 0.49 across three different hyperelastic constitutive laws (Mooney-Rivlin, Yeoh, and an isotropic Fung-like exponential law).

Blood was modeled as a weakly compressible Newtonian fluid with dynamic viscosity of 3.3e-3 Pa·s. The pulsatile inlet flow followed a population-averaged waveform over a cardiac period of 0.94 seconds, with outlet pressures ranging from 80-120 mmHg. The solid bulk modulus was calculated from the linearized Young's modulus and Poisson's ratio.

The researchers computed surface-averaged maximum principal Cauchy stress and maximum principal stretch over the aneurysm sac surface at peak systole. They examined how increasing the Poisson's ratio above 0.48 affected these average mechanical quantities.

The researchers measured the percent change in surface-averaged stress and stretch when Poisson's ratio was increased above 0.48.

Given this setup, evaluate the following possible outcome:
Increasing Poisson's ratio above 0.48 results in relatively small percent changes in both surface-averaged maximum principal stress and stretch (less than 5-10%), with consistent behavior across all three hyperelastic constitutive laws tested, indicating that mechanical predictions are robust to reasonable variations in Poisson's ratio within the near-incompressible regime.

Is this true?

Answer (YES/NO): YES